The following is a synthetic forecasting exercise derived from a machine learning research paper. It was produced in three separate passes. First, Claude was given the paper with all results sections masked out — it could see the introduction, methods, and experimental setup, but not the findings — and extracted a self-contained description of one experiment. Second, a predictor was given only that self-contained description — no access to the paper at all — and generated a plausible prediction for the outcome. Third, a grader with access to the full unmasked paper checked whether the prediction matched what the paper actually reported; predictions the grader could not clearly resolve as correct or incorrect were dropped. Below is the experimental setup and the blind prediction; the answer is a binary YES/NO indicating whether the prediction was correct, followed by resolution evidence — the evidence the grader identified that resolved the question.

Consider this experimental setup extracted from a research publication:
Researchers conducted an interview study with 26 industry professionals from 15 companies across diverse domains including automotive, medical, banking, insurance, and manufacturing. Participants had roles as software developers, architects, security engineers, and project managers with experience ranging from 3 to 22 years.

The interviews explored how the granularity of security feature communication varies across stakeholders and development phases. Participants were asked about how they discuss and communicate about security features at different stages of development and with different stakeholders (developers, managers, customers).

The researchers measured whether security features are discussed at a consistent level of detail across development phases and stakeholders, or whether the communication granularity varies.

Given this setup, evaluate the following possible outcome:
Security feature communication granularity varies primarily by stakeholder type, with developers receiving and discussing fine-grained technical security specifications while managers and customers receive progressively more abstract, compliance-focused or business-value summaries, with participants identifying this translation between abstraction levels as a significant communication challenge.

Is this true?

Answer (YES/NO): NO